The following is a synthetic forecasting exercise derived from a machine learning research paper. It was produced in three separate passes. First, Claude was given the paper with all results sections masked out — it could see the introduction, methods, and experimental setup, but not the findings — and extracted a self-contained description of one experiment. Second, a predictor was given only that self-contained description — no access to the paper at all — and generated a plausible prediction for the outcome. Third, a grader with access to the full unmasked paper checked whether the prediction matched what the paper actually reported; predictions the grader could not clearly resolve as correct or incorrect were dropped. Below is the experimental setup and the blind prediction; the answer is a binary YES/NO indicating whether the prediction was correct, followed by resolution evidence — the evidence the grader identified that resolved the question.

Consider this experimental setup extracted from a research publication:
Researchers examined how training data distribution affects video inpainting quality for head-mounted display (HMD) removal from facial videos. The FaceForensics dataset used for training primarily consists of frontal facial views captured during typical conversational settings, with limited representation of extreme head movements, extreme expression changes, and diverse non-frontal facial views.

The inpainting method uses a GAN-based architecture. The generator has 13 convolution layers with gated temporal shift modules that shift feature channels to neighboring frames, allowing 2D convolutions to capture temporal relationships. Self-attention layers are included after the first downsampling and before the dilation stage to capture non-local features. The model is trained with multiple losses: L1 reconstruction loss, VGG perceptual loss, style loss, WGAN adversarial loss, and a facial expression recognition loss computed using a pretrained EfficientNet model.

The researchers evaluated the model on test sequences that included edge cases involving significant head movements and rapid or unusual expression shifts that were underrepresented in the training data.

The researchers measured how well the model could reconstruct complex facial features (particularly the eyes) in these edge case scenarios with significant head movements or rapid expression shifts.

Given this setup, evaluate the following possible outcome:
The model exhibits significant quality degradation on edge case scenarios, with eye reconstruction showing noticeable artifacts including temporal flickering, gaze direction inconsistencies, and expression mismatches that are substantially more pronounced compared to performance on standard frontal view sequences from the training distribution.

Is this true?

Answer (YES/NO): NO